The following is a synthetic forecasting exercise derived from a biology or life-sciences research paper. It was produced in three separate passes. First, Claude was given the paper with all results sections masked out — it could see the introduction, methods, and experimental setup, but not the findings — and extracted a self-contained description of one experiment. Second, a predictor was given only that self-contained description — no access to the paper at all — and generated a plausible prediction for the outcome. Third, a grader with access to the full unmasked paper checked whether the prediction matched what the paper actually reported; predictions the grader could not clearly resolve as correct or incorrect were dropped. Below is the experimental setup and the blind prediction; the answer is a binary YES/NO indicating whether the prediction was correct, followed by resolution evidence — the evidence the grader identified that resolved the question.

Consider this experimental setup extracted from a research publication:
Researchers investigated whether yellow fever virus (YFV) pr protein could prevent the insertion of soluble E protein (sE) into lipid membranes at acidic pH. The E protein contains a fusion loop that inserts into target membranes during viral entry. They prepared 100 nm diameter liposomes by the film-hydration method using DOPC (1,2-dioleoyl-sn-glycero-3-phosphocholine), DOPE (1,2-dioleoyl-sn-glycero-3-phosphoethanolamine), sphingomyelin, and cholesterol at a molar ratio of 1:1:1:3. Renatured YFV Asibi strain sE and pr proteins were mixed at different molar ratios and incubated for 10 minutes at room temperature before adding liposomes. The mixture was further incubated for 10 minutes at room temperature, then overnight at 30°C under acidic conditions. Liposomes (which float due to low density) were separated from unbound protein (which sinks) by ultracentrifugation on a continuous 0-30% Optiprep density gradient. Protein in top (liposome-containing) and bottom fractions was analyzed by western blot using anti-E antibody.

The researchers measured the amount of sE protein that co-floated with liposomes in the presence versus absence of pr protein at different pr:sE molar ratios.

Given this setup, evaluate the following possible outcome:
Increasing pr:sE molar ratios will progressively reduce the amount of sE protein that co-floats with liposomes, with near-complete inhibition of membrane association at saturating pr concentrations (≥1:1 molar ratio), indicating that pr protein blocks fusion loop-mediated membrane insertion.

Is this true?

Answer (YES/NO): YES